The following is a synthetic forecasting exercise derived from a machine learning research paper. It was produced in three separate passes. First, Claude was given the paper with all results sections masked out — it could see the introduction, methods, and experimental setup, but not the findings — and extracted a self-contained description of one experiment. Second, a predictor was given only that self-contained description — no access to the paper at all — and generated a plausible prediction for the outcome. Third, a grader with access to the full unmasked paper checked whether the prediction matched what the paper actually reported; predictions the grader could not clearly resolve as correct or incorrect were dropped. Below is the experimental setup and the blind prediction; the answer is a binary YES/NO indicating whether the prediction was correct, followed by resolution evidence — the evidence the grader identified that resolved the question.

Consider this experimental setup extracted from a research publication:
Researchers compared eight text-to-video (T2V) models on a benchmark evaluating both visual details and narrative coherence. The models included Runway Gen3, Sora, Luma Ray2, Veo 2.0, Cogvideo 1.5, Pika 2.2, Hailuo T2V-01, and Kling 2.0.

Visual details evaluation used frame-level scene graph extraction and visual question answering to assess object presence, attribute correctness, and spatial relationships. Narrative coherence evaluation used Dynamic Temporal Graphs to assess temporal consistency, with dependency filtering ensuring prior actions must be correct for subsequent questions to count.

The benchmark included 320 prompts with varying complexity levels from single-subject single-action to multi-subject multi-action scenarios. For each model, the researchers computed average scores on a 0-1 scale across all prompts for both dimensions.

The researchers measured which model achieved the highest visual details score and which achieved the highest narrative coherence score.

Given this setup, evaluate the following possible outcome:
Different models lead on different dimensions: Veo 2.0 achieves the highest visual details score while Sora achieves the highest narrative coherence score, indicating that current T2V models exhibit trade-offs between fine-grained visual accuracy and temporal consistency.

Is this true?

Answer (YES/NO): NO